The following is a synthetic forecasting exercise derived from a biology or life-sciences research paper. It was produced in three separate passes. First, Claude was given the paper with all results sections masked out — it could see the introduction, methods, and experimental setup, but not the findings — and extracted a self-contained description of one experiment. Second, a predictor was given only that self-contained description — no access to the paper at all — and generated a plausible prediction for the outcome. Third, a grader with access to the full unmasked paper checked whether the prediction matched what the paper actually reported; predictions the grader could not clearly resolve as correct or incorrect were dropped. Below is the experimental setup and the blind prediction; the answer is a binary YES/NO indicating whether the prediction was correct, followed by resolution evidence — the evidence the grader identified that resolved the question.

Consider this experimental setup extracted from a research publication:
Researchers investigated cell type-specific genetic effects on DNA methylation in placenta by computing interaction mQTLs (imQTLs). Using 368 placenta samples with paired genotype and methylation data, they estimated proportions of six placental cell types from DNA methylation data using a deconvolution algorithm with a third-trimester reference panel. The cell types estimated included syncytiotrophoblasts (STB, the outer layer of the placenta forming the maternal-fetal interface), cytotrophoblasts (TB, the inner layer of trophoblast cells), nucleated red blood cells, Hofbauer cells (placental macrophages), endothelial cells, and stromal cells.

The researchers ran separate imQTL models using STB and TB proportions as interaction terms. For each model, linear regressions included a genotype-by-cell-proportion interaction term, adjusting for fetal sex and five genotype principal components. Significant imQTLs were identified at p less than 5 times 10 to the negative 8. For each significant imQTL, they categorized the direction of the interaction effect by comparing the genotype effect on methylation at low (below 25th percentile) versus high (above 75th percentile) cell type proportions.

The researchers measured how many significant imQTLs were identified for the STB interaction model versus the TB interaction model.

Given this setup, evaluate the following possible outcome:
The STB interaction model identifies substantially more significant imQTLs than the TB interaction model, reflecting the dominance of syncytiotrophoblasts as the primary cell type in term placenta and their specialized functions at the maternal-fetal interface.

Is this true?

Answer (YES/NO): NO